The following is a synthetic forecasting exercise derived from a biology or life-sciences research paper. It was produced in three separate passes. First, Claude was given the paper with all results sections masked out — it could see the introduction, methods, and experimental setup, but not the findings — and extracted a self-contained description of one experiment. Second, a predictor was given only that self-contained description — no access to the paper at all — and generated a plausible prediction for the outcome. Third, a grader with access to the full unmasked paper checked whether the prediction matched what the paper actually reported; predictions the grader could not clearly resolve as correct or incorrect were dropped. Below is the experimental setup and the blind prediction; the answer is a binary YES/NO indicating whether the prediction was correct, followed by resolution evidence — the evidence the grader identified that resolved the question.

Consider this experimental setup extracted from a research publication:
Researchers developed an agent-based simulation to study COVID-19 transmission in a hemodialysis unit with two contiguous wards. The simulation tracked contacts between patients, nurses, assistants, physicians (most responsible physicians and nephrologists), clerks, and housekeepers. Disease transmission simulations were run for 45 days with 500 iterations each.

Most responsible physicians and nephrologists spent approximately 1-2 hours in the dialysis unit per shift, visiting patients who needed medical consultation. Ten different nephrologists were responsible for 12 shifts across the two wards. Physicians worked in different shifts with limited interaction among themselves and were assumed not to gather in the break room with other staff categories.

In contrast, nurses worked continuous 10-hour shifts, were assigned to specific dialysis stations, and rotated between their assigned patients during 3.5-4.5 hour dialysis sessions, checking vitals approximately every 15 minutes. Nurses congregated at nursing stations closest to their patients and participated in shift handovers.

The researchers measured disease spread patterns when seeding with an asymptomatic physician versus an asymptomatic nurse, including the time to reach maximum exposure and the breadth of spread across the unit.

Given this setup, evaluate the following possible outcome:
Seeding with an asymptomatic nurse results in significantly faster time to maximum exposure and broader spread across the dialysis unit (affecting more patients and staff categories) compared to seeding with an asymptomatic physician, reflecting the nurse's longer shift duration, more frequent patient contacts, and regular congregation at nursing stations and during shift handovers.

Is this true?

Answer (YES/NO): YES